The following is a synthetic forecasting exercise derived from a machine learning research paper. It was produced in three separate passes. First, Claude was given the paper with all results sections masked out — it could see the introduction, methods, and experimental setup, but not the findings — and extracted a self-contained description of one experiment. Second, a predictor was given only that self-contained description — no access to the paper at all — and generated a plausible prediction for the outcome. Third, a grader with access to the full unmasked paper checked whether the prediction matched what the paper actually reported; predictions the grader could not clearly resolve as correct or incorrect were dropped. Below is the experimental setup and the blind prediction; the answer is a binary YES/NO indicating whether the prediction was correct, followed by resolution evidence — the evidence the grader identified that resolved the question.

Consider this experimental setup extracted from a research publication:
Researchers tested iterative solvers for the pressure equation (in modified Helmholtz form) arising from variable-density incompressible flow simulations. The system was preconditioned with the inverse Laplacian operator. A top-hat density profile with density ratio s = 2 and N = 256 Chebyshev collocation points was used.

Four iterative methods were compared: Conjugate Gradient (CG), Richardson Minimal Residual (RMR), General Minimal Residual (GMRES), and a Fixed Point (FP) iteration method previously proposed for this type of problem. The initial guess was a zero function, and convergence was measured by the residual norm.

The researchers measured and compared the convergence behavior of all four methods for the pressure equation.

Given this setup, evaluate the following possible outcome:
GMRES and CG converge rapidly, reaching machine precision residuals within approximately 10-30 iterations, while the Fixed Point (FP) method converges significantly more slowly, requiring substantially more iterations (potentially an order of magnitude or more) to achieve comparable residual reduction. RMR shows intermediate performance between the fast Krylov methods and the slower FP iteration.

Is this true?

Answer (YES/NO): NO